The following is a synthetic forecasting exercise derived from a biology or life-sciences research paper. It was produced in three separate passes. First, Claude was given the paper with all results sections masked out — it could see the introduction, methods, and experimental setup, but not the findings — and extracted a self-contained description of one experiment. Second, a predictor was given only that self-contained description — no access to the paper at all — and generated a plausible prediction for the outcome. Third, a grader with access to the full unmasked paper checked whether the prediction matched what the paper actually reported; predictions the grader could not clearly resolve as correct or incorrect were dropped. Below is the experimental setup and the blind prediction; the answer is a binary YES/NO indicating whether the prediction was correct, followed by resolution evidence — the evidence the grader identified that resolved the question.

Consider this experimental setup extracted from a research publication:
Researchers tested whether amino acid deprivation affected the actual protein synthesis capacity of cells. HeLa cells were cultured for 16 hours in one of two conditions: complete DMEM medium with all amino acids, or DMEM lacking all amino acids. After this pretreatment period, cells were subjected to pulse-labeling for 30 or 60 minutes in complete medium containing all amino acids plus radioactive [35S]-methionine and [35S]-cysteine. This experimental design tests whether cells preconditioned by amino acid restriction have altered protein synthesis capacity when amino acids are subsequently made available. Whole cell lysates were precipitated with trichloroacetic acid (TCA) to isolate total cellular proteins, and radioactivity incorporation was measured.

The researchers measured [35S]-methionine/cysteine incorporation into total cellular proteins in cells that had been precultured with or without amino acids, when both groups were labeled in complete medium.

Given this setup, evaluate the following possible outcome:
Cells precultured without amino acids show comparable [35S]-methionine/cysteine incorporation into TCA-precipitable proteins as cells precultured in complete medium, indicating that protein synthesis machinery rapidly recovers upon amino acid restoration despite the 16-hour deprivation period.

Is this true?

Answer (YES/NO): NO